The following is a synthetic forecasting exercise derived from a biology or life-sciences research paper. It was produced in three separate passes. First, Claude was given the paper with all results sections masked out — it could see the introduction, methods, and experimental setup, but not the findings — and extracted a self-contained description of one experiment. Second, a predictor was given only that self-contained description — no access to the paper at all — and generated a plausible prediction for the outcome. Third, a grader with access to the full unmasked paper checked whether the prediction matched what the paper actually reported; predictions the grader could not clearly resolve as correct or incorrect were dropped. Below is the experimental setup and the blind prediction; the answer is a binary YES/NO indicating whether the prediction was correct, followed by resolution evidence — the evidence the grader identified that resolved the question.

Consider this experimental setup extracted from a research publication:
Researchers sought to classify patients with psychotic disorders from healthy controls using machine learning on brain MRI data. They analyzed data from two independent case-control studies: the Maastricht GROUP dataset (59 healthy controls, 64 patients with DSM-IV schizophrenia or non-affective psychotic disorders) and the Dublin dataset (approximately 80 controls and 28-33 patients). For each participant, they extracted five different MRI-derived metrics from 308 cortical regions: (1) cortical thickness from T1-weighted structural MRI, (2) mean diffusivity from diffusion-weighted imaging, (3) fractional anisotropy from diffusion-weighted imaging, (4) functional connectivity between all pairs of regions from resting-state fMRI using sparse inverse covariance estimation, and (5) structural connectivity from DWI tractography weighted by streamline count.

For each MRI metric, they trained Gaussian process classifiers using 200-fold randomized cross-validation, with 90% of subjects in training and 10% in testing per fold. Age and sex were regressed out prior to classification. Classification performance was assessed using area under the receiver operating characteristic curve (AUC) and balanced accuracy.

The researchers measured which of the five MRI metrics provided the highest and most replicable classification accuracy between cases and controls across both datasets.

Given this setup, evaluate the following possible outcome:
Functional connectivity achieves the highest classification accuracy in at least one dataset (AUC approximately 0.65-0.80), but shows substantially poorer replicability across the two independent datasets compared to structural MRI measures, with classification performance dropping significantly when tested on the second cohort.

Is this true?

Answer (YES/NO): NO